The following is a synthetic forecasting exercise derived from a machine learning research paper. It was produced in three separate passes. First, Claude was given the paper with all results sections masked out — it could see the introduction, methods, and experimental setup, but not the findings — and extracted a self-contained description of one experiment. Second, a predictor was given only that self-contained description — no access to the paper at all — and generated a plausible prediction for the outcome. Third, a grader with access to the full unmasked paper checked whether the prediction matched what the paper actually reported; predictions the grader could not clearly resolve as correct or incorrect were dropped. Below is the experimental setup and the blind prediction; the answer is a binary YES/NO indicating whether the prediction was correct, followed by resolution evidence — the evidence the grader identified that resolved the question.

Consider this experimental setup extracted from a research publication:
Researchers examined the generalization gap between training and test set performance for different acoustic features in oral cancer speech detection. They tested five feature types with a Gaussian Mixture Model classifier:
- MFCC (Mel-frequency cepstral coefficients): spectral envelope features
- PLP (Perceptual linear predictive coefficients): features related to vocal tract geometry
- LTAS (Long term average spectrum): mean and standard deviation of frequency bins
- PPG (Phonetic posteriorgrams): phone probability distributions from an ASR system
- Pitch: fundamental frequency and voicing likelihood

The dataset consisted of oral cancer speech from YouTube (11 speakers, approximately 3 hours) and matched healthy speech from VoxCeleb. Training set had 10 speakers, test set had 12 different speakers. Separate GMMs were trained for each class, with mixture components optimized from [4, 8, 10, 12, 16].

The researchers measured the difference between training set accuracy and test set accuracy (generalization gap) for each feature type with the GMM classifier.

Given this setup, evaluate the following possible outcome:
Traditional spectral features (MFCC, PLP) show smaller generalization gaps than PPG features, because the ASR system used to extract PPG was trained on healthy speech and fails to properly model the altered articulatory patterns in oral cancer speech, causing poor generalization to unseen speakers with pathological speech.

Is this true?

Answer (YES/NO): NO